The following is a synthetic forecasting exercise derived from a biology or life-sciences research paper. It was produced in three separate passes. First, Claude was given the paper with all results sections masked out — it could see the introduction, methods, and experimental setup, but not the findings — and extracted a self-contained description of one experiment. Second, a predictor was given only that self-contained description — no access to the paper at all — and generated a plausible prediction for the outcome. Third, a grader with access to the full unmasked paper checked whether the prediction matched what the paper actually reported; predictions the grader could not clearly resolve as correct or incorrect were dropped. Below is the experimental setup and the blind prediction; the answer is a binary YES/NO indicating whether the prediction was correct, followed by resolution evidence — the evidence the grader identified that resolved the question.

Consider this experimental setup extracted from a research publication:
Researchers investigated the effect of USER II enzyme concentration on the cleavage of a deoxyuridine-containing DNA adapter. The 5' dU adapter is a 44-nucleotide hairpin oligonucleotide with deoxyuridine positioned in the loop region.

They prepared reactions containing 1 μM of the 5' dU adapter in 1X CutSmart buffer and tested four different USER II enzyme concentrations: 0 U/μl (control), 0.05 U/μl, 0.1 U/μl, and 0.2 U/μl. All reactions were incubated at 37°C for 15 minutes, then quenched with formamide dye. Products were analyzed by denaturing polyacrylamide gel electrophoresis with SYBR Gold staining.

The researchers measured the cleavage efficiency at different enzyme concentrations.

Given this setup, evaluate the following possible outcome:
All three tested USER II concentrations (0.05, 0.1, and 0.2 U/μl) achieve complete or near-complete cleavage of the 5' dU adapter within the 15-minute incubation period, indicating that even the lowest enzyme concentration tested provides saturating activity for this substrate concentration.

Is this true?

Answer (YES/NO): NO